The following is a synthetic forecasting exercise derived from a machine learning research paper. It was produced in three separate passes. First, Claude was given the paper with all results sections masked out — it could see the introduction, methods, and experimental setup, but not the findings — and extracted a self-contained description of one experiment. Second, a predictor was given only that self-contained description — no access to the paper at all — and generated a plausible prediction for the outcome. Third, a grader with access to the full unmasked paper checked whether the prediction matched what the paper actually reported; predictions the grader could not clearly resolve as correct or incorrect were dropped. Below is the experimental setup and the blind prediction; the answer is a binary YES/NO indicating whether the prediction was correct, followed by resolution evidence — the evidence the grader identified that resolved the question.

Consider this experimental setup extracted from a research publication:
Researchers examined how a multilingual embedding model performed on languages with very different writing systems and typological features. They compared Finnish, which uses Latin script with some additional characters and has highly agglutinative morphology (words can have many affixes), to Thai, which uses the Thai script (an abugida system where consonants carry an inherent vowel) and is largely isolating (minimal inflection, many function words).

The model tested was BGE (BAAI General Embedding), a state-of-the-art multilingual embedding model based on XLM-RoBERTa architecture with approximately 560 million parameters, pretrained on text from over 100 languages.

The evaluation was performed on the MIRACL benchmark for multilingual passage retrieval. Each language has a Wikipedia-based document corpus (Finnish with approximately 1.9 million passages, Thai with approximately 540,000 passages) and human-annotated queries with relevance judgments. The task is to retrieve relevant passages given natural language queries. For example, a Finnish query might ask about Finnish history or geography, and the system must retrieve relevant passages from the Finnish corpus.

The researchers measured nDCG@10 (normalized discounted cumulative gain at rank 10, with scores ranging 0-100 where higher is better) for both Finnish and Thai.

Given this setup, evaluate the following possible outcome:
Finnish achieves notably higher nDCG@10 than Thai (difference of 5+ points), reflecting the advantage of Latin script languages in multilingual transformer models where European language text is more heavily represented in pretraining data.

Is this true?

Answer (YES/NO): NO